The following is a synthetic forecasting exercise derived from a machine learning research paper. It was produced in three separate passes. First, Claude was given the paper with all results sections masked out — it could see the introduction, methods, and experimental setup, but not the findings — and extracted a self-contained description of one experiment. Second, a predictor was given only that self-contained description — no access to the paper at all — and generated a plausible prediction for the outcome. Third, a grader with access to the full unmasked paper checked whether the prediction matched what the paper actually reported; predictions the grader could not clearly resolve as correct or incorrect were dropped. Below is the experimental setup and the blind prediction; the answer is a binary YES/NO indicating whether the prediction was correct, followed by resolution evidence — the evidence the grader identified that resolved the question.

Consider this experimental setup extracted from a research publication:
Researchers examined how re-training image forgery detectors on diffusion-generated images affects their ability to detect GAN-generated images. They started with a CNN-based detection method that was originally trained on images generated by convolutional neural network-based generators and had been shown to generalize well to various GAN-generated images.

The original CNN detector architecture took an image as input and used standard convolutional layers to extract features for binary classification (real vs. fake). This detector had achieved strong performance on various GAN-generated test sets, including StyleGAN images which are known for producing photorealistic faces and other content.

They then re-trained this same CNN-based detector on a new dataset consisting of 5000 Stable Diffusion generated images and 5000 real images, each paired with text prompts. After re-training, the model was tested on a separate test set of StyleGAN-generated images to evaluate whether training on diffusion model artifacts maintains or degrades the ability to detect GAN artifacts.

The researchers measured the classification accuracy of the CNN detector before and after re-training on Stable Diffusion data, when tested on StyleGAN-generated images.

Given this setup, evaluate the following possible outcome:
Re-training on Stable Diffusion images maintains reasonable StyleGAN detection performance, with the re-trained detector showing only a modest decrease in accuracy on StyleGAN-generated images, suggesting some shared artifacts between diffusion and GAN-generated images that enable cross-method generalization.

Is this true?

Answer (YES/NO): YES